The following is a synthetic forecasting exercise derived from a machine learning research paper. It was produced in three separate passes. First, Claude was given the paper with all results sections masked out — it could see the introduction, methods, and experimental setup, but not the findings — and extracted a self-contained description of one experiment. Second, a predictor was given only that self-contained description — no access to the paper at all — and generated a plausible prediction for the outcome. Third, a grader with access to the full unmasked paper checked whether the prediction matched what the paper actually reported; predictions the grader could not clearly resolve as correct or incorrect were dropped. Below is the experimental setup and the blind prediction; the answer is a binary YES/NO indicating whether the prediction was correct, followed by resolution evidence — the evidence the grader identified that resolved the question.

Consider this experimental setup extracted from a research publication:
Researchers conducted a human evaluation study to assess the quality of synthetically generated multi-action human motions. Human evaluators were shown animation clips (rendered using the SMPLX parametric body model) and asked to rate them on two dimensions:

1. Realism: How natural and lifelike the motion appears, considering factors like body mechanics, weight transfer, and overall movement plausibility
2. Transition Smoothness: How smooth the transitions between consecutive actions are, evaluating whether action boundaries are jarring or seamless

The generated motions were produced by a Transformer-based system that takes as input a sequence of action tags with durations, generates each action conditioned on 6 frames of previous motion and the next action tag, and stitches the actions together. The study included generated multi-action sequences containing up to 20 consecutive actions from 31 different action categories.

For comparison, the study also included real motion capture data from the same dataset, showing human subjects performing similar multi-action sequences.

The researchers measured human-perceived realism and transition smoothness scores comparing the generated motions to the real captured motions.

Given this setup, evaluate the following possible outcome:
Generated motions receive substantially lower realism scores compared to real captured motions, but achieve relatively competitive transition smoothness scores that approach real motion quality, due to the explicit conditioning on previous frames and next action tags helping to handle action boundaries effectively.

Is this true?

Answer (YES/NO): NO